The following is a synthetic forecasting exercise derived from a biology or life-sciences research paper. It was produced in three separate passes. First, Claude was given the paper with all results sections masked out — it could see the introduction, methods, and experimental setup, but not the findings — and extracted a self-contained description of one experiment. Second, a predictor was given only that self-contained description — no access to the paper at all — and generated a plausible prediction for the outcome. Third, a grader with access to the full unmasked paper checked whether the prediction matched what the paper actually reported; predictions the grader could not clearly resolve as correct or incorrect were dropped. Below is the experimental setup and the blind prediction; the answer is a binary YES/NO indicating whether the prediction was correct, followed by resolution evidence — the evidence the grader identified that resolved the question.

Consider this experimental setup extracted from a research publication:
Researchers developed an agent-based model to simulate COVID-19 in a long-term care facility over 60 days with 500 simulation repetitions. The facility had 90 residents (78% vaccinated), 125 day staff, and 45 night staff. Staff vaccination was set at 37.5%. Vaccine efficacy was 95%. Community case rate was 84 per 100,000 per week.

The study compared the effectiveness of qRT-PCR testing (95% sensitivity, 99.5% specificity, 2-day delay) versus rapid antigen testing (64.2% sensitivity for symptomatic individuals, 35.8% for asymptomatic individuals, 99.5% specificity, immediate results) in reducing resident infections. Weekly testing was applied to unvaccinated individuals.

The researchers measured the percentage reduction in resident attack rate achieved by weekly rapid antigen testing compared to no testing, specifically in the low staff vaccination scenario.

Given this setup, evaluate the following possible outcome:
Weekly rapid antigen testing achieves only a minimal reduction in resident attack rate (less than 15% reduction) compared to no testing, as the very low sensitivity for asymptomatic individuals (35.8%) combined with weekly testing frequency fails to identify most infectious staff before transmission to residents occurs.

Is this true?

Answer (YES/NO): YES